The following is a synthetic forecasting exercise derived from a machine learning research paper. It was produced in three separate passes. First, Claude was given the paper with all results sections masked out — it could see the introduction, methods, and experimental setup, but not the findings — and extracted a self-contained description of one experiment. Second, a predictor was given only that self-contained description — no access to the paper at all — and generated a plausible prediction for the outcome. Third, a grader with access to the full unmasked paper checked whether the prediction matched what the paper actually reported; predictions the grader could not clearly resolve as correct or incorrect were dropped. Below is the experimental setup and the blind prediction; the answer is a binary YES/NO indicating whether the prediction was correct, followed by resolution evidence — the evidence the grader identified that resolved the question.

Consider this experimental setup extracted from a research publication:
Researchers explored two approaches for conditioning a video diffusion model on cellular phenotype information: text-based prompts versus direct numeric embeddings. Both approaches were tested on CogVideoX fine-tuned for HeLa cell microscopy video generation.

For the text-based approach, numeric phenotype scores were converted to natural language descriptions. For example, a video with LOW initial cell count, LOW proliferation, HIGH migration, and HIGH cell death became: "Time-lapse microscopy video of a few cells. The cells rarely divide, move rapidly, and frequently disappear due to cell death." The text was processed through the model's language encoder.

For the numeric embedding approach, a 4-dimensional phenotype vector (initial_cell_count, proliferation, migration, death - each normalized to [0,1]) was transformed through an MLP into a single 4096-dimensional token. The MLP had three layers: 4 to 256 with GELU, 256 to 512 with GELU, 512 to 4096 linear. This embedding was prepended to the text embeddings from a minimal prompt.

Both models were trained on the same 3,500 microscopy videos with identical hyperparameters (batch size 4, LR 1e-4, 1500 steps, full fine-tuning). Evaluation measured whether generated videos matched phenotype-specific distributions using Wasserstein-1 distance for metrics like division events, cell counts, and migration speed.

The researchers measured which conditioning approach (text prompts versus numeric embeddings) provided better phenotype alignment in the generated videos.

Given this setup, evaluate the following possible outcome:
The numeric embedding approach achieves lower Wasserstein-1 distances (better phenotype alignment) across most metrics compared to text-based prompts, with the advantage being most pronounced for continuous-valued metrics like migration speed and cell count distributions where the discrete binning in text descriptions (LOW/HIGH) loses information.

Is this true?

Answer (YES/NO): YES